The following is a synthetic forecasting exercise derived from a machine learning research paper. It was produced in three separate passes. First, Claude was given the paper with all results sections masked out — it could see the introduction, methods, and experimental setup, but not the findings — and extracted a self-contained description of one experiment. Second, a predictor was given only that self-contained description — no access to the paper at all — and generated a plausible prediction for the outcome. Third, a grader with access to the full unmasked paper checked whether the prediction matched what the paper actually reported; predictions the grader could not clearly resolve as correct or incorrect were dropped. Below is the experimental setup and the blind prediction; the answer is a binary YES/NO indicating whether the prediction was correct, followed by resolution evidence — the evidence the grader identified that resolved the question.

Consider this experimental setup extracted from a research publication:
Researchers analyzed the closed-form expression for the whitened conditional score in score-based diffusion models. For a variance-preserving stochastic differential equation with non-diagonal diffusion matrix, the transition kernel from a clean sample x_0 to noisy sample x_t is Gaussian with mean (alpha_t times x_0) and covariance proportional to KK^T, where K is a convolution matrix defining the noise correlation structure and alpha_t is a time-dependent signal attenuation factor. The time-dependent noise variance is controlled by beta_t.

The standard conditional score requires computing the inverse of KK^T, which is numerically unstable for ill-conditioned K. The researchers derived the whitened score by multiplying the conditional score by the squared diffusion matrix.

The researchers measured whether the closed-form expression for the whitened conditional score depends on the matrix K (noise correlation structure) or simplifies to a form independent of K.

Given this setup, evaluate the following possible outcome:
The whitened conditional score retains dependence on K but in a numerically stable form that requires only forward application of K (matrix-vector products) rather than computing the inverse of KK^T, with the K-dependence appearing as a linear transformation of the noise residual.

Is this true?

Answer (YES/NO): NO